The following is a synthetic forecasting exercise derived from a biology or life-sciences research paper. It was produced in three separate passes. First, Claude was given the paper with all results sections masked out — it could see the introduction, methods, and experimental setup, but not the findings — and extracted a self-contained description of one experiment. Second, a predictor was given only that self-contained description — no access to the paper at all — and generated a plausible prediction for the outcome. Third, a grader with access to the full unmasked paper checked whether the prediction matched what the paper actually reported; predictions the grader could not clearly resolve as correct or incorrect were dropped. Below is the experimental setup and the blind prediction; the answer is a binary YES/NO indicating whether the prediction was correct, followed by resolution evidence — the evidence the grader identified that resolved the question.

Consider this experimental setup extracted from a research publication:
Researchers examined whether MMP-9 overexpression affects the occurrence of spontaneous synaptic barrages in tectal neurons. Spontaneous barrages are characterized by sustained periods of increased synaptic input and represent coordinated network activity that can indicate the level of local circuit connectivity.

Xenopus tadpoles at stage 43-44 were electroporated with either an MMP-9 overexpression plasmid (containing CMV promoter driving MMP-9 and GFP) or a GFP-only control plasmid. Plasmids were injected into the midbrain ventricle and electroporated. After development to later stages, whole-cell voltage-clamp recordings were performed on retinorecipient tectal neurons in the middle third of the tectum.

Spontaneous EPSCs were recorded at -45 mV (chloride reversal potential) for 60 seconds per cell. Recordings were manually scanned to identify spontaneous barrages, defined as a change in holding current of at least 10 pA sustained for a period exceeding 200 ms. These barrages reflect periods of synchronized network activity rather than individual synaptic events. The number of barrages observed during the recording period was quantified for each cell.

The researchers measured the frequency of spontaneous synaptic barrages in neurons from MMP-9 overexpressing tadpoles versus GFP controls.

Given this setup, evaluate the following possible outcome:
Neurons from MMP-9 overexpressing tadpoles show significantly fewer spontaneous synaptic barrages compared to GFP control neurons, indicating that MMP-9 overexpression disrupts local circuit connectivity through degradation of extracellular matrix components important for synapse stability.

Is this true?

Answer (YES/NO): NO